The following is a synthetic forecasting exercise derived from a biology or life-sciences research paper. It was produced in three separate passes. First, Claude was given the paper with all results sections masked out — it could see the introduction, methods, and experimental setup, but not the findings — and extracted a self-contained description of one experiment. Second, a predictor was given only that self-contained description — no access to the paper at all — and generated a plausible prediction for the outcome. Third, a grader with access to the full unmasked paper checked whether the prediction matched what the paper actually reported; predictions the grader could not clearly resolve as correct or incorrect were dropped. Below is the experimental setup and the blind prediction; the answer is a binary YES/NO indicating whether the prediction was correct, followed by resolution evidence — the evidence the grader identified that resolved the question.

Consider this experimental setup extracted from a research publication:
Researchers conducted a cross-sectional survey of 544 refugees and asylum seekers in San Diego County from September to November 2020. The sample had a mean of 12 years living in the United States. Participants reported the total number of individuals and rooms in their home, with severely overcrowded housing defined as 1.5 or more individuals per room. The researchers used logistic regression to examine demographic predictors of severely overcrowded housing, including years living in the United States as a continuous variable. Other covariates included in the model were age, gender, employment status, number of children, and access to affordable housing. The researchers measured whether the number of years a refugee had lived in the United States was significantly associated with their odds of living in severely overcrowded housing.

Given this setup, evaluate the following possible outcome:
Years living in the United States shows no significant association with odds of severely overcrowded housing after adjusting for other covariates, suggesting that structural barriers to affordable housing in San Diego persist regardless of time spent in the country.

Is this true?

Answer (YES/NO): NO